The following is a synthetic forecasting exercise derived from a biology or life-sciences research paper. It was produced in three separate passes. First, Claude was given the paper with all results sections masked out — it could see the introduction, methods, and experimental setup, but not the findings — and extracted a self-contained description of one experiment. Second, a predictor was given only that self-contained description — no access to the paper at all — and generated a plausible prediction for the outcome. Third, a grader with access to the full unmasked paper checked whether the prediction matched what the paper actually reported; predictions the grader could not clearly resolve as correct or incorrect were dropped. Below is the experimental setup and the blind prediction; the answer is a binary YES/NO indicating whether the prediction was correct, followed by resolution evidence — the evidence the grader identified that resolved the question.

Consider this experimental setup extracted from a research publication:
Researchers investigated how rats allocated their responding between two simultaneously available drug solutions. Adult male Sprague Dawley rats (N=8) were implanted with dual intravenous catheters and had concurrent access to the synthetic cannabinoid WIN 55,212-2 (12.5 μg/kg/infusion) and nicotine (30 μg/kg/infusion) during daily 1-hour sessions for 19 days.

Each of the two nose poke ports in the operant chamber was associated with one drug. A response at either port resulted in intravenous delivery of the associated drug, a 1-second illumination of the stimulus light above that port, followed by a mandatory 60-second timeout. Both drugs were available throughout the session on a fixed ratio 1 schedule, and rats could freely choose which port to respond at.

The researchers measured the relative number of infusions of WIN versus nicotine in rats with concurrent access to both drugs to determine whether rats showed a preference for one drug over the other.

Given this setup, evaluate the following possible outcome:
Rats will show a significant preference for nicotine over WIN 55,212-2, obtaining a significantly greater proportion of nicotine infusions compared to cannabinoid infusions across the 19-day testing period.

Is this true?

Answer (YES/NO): NO